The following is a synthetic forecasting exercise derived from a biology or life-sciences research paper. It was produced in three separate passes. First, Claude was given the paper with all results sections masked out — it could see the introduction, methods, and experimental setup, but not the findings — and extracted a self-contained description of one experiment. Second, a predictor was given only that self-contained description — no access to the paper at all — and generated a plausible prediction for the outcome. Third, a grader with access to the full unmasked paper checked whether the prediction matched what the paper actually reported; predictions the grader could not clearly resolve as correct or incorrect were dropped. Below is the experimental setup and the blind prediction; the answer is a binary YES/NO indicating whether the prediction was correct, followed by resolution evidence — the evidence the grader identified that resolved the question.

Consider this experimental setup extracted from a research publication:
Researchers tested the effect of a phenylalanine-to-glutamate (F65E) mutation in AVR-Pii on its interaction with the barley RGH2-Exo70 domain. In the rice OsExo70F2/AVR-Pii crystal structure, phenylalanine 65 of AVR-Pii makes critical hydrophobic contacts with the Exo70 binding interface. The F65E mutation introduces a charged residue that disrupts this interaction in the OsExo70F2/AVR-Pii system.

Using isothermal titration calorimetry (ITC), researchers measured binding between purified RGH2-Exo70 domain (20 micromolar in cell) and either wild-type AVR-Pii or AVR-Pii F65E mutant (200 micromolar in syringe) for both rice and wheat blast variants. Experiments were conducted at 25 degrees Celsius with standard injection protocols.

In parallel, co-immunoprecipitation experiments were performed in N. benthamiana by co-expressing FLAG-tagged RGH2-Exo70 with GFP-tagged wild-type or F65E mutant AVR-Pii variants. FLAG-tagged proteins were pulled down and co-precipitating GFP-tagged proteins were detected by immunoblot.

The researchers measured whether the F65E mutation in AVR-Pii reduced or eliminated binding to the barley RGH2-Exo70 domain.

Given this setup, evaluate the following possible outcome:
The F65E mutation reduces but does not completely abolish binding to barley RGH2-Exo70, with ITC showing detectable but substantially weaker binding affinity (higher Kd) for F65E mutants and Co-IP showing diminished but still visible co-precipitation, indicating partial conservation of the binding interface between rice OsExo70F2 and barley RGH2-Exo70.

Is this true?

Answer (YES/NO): NO